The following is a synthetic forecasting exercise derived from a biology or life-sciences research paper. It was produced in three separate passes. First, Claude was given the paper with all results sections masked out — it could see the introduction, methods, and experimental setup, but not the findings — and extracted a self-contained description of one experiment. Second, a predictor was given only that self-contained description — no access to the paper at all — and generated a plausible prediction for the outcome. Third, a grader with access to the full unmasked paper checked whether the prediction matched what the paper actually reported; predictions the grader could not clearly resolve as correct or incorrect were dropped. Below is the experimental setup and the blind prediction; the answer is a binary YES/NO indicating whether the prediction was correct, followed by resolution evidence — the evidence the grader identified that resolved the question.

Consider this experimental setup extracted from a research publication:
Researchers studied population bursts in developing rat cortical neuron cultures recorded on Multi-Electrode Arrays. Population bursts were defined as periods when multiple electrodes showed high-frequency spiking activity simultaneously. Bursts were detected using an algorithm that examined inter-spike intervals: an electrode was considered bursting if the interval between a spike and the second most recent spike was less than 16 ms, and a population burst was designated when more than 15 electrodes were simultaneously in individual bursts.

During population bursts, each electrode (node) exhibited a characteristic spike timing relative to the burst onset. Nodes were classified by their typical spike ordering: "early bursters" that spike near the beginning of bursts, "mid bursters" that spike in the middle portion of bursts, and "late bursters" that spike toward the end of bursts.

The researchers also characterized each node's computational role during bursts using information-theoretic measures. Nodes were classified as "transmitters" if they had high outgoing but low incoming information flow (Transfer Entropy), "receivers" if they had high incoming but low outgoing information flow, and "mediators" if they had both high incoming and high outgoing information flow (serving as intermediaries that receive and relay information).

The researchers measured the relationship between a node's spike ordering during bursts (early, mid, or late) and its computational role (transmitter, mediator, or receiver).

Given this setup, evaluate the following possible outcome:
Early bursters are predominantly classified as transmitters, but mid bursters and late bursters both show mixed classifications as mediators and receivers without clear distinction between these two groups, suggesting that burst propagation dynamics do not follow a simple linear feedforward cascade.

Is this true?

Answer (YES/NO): NO